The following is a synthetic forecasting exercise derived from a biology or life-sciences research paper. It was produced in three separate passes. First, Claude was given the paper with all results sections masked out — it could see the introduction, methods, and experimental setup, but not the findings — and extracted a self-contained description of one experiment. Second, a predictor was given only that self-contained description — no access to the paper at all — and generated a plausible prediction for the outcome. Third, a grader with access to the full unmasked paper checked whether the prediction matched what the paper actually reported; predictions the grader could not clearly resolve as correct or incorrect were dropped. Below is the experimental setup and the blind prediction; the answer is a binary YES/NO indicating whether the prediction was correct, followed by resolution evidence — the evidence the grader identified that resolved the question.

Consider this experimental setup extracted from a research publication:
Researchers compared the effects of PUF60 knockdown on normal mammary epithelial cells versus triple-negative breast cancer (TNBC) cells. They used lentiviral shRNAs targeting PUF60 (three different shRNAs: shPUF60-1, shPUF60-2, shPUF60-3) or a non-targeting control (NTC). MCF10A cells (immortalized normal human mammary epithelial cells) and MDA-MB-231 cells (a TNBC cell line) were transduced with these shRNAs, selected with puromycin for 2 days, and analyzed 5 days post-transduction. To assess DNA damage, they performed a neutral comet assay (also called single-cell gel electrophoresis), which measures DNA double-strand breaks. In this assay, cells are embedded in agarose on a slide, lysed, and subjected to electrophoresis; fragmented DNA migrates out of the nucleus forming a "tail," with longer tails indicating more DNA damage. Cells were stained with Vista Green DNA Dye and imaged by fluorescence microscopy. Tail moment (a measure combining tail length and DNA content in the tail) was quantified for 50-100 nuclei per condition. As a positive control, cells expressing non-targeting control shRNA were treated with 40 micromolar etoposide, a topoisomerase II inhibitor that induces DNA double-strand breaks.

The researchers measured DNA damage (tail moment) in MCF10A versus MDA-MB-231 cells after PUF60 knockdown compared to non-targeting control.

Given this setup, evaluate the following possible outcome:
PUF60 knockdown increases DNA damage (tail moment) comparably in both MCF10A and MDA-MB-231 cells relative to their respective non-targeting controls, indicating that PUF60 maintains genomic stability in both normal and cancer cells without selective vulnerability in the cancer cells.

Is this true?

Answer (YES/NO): NO